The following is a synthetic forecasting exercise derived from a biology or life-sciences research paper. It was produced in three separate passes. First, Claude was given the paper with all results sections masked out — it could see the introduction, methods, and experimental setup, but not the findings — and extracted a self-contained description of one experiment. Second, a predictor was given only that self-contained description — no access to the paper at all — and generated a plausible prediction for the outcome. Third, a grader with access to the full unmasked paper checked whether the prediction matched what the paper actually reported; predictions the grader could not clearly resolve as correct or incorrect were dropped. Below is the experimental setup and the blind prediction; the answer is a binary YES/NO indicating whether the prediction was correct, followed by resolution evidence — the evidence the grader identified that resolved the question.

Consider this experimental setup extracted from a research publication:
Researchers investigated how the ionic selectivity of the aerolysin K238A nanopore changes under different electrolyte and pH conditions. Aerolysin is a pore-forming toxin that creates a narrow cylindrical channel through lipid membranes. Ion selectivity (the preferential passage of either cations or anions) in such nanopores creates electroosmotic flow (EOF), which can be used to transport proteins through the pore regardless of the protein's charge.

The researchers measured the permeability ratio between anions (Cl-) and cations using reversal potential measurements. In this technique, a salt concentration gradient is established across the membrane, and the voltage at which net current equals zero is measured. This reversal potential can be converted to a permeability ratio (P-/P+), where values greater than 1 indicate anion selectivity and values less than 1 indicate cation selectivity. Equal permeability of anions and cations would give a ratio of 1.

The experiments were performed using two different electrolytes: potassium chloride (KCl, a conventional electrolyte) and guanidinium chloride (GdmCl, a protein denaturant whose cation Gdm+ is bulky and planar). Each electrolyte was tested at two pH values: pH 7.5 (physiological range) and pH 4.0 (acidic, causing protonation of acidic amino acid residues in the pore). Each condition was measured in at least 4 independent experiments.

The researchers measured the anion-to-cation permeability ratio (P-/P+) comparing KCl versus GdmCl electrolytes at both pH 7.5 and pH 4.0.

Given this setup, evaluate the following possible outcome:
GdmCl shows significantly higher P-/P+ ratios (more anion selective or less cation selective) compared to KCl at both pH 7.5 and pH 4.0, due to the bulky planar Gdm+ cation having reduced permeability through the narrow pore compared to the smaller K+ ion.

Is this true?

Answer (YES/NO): YES